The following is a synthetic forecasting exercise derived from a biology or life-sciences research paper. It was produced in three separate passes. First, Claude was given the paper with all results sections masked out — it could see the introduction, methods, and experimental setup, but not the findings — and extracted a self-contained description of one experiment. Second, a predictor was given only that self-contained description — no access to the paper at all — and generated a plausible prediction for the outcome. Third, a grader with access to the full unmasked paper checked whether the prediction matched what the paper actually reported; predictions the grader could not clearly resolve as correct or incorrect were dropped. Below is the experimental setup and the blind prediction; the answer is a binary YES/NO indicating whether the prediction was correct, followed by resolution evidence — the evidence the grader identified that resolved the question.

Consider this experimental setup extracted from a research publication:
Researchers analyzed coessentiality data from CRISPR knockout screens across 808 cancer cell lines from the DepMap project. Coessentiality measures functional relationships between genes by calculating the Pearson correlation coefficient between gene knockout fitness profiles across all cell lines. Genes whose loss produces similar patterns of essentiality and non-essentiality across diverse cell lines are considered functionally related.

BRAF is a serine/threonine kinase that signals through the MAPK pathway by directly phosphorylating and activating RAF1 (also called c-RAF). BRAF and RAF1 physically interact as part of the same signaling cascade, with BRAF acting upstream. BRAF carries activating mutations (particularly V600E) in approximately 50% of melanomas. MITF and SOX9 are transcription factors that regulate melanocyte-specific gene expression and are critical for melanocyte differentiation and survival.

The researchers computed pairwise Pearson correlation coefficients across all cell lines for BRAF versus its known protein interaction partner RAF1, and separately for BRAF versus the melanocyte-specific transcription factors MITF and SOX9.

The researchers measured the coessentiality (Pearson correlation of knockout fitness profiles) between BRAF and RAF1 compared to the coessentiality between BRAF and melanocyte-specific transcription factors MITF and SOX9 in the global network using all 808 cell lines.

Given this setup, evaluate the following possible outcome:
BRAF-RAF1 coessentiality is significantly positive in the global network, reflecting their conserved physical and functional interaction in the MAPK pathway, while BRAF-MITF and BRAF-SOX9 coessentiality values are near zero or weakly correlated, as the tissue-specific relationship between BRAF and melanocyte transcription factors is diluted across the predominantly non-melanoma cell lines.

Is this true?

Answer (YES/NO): NO